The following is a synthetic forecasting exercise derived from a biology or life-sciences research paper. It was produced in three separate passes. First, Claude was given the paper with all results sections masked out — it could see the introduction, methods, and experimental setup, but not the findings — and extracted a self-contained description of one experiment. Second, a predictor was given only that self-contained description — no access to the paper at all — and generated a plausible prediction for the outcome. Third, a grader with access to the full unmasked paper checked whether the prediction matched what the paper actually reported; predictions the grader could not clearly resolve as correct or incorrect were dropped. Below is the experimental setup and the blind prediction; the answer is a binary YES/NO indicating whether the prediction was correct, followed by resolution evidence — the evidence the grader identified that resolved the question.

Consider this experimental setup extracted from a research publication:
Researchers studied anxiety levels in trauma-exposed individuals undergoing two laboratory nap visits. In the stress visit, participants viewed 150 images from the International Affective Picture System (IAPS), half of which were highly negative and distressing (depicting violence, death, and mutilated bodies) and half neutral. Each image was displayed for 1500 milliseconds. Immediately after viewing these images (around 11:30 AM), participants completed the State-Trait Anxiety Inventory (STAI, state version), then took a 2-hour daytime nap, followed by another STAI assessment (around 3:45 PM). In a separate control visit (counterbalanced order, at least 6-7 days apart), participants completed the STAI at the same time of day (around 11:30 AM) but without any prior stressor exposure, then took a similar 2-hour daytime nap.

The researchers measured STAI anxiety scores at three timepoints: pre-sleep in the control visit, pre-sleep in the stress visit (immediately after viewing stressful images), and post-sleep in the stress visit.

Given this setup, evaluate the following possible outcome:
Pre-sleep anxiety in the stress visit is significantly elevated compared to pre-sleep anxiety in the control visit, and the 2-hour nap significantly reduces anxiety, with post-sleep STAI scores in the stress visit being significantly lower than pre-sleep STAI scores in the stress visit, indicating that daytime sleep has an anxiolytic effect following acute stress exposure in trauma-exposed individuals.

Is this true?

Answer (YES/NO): YES